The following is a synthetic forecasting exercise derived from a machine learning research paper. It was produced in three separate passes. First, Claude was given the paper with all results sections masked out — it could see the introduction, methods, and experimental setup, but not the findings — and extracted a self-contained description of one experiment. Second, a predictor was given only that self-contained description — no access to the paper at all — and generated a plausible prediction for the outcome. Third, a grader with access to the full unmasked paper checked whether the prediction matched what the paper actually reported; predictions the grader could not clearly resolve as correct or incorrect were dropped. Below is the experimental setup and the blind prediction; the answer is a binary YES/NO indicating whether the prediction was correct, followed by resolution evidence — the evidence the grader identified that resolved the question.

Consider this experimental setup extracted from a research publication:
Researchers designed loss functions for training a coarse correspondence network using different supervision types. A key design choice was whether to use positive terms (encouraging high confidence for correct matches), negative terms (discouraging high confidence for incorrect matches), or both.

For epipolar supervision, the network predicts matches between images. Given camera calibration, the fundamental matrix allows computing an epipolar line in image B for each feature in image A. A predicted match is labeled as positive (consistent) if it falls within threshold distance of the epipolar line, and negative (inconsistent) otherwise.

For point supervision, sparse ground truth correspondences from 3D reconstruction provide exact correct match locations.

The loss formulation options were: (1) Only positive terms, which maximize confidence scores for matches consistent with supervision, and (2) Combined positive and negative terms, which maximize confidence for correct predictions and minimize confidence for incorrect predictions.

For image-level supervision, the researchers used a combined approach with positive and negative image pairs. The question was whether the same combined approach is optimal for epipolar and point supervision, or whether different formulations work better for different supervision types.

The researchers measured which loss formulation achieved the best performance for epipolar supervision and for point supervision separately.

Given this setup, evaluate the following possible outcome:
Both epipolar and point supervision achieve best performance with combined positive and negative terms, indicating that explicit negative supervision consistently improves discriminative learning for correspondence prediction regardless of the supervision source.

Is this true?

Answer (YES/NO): NO